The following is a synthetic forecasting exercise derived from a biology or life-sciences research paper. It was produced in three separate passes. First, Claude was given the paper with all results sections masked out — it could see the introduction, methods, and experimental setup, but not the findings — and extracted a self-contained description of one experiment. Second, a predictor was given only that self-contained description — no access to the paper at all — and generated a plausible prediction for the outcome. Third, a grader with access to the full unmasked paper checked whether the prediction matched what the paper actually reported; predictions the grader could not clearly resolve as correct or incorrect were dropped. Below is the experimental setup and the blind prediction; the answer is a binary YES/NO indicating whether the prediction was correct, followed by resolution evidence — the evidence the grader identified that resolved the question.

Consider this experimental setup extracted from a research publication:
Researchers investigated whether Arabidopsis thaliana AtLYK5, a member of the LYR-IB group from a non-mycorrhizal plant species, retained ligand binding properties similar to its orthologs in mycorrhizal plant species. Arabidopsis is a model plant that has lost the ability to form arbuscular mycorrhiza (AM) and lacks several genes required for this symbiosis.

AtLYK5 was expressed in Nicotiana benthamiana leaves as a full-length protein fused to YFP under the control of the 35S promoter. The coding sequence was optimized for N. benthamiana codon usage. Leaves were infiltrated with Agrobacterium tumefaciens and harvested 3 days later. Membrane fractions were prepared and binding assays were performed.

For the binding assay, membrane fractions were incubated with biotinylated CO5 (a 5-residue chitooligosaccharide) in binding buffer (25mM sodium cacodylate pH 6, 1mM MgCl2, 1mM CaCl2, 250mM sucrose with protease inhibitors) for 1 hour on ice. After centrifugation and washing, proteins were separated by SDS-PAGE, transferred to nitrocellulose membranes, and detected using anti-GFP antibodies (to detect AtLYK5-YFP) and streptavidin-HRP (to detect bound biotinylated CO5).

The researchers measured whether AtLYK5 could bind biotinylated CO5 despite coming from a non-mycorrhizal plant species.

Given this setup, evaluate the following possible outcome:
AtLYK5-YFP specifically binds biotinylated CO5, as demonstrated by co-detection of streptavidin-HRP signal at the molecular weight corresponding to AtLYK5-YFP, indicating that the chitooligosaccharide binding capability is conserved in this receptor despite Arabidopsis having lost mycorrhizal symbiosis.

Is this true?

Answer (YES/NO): NO